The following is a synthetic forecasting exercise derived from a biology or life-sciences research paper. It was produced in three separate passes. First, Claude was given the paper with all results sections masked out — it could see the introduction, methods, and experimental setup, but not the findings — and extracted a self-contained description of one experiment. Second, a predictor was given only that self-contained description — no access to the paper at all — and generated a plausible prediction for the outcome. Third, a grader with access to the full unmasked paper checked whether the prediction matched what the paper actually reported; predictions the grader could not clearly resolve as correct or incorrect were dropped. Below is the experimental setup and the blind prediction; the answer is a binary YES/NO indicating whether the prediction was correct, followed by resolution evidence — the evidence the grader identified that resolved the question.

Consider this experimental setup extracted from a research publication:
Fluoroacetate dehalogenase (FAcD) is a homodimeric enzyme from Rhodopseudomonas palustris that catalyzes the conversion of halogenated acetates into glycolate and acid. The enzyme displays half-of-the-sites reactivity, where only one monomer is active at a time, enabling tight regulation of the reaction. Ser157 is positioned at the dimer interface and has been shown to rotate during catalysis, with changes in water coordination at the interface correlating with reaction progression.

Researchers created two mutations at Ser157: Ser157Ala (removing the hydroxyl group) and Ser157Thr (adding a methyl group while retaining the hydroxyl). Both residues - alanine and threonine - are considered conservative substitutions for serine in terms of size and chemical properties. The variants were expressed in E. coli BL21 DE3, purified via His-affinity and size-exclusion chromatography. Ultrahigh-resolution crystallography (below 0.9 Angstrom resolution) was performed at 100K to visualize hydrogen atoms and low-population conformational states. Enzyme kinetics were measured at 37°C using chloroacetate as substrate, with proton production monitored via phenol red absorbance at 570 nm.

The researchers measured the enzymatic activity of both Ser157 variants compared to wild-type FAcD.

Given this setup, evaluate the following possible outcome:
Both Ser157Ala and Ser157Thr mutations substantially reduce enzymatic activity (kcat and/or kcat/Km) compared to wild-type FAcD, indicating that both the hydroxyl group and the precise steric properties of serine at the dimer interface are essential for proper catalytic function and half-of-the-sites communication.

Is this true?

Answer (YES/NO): NO